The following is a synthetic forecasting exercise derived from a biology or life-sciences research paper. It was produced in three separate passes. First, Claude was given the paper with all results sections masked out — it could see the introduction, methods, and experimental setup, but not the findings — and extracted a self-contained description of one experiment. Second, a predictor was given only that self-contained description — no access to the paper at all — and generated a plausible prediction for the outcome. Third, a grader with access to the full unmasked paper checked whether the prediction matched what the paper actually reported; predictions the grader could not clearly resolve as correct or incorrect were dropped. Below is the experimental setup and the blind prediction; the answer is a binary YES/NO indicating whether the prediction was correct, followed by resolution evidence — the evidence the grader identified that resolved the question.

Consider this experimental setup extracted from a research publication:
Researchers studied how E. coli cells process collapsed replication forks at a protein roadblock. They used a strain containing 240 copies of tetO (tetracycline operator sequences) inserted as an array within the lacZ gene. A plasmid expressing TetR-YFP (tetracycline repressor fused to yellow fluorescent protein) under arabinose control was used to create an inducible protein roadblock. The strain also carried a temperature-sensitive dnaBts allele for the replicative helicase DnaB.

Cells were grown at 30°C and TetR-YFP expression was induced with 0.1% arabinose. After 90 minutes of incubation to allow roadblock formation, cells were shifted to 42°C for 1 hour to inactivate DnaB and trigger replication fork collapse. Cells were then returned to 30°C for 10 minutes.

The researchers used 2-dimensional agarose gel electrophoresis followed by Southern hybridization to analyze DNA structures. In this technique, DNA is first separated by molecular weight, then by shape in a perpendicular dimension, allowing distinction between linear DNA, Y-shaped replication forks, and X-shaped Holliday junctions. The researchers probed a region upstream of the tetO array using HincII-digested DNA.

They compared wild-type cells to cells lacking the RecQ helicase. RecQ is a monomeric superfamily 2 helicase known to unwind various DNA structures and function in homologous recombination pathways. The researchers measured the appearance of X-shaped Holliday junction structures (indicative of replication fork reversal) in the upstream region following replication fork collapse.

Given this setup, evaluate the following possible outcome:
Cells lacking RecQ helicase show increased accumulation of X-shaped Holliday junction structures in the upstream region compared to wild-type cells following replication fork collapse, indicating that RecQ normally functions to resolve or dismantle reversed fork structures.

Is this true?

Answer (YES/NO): NO